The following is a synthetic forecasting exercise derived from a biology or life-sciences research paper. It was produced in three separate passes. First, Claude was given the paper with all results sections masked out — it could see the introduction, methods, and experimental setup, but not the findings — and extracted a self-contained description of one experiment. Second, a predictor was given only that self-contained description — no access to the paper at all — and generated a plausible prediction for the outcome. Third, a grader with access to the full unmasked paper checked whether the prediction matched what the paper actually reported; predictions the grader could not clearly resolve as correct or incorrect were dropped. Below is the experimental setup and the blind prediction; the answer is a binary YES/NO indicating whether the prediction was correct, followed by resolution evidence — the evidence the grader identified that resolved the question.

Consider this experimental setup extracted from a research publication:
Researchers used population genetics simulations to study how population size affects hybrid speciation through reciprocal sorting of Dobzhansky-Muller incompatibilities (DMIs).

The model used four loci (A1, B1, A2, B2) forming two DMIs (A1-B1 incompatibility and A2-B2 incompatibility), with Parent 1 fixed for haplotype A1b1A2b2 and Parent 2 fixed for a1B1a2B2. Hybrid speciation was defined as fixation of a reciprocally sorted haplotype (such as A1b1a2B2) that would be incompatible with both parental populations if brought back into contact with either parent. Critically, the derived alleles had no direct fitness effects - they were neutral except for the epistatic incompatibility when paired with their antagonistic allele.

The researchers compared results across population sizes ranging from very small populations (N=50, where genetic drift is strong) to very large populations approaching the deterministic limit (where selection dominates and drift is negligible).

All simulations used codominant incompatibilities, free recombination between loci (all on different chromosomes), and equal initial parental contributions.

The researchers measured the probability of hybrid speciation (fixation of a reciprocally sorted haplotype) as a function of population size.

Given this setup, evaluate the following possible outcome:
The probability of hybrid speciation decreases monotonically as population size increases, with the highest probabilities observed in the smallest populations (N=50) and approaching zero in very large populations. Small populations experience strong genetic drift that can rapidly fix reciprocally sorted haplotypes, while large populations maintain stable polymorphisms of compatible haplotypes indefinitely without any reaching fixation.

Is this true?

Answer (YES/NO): NO